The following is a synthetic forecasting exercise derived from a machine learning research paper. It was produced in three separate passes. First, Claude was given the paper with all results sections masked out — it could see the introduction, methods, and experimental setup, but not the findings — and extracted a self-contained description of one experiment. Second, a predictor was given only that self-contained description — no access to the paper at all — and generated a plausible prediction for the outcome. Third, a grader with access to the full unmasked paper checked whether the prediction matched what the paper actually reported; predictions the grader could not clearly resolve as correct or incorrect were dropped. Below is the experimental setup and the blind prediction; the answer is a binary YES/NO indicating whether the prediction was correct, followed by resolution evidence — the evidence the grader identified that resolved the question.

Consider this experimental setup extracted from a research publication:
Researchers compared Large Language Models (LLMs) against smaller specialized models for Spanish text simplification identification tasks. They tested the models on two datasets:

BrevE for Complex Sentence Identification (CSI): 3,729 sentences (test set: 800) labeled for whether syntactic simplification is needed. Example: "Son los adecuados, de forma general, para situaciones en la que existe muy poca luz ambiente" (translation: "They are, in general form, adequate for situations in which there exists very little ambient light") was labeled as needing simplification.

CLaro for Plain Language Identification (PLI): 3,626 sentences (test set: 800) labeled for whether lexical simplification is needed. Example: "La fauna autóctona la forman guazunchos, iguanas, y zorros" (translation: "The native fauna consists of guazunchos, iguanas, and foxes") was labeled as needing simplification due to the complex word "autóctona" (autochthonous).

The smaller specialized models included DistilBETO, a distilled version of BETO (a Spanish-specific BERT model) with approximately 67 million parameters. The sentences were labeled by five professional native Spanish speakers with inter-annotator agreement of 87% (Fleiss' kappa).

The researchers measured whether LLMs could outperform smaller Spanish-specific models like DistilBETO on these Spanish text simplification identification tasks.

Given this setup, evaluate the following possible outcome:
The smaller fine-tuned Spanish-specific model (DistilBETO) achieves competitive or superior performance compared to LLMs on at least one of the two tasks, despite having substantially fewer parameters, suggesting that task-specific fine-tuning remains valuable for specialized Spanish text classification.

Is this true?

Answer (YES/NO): YES